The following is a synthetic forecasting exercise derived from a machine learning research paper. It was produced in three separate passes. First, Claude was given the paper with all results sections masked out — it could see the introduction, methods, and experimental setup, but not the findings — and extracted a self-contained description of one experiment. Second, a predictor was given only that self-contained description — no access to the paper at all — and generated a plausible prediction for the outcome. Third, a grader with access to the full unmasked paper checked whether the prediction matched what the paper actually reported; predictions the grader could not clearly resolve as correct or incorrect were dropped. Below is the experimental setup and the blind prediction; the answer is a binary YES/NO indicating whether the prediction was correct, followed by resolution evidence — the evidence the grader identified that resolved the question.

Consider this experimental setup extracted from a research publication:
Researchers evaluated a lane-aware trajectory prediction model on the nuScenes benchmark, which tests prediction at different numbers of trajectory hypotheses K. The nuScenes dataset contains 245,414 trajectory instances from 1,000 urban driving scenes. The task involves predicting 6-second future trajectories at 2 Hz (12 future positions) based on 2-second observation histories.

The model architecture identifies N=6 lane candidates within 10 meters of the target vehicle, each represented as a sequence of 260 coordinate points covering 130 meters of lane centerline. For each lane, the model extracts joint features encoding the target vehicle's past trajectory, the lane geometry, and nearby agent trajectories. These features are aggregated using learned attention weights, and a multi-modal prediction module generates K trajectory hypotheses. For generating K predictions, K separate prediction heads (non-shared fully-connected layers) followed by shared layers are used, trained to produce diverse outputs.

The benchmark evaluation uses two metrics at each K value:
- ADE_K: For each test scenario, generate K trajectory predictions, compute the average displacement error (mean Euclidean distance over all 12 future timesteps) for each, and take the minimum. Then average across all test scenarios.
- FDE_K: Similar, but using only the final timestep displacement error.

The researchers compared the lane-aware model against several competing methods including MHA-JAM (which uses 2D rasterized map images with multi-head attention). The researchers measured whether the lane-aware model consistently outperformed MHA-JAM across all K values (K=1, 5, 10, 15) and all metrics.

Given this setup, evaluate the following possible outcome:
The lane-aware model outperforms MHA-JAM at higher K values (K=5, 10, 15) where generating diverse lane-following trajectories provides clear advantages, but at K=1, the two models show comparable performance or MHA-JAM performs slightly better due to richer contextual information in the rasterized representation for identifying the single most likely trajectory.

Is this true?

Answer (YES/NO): NO